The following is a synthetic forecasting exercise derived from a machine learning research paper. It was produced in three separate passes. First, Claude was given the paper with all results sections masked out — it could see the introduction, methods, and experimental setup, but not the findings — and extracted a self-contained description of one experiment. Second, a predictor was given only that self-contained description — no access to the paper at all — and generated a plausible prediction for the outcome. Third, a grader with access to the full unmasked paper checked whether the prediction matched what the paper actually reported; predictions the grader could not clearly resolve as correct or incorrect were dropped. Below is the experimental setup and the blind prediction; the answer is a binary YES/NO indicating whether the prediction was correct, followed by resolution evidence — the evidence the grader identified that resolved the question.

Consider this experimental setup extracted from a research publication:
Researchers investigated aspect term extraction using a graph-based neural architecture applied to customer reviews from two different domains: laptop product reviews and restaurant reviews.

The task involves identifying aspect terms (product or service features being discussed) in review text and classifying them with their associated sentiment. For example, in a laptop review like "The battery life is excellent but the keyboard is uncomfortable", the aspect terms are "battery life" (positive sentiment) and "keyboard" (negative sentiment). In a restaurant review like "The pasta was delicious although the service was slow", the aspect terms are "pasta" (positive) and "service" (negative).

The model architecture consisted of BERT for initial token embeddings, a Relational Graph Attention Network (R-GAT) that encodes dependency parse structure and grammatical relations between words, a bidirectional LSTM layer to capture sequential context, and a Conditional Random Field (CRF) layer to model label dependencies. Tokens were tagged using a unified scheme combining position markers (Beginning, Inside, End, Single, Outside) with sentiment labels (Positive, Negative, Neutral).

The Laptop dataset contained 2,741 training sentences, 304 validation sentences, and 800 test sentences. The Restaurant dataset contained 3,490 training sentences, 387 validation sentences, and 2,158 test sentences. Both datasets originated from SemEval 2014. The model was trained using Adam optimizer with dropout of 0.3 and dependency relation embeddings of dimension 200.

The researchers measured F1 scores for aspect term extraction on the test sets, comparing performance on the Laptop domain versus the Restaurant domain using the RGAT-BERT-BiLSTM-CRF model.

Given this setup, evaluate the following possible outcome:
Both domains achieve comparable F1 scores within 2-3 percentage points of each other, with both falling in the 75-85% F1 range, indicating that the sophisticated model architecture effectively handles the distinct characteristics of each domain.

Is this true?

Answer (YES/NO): NO